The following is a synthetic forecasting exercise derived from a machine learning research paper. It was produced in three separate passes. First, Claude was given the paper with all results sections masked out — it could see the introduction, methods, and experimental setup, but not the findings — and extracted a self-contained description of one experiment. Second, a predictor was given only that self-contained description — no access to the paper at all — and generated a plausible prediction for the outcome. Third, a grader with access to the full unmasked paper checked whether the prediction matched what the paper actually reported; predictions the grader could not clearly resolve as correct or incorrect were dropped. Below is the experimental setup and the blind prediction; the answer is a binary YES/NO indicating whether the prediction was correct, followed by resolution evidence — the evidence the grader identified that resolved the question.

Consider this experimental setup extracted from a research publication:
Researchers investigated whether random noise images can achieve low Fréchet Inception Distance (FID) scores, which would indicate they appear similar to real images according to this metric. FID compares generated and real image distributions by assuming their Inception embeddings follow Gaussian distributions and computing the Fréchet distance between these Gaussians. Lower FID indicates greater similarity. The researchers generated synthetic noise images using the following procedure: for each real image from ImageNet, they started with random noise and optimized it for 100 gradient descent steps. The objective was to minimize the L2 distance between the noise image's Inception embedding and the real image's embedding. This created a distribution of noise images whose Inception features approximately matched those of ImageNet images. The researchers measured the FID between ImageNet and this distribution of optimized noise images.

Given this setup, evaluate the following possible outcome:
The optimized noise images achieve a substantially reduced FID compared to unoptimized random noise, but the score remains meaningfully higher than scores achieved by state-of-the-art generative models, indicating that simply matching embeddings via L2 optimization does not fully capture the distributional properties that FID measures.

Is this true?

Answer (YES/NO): NO